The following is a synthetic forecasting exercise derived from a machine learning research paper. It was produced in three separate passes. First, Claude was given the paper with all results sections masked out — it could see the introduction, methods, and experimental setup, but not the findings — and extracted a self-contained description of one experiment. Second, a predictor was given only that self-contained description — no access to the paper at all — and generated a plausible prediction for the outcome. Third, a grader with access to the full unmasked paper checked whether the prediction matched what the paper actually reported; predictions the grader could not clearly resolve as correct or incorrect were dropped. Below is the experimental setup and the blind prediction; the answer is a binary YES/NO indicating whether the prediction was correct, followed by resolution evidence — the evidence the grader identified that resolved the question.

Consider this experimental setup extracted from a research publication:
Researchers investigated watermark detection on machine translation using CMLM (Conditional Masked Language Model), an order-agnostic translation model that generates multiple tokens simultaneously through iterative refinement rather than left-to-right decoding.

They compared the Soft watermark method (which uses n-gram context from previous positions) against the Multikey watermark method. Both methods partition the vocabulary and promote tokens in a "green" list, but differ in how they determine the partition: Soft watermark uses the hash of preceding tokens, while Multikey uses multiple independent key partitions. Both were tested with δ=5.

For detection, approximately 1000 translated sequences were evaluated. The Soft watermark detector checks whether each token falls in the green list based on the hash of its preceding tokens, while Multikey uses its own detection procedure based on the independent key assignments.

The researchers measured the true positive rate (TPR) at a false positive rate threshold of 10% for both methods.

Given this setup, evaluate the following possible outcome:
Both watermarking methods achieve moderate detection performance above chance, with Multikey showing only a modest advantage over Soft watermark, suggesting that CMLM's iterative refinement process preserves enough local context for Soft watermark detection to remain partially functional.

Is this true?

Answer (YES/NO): NO